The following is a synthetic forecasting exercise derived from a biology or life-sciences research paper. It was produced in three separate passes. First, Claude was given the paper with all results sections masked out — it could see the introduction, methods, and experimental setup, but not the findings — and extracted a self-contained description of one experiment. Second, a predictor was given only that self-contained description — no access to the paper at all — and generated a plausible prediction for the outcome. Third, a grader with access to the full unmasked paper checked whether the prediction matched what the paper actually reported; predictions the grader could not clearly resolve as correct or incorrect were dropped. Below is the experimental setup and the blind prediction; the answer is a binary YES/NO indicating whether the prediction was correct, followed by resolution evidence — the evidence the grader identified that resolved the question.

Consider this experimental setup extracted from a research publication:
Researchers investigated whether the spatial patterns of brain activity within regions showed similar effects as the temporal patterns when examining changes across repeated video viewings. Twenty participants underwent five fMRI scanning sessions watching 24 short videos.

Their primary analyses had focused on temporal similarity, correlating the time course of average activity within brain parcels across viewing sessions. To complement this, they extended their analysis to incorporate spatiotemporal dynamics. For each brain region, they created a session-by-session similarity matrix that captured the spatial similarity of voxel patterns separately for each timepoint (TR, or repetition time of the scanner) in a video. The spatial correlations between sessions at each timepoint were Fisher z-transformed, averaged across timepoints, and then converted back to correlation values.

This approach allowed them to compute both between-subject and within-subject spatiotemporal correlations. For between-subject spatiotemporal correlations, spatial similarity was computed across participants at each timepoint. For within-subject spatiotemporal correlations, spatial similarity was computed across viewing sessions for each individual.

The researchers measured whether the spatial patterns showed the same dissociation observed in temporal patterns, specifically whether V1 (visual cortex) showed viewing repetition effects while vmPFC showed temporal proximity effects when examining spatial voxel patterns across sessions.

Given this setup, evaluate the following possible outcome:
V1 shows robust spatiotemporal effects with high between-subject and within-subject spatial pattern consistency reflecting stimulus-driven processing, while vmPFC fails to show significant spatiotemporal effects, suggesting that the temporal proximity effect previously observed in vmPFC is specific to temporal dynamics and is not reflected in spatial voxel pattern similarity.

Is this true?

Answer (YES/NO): NO